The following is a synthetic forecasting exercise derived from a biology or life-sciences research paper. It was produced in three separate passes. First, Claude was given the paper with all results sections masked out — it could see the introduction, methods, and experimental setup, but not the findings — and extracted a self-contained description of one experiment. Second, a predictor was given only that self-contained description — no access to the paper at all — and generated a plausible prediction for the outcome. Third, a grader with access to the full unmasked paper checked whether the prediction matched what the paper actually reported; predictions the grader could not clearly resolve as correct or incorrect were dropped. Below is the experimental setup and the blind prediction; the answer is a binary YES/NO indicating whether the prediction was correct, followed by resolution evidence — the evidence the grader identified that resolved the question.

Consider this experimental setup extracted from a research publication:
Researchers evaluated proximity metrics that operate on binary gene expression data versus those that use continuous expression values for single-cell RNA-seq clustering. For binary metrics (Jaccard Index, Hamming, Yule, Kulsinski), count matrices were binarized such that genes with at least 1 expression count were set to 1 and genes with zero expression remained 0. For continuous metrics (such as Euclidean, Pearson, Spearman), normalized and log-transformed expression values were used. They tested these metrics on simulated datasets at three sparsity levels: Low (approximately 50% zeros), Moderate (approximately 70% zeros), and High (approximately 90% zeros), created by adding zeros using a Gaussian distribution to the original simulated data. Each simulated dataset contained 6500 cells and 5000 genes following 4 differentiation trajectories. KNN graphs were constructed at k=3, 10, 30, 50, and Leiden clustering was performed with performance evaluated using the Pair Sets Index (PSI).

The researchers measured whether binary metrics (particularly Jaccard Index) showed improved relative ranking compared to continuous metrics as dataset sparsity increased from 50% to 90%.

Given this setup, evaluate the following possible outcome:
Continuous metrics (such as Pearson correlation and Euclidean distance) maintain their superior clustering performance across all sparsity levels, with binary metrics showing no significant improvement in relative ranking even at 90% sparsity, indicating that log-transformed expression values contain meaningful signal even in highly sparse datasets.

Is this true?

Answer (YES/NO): NO